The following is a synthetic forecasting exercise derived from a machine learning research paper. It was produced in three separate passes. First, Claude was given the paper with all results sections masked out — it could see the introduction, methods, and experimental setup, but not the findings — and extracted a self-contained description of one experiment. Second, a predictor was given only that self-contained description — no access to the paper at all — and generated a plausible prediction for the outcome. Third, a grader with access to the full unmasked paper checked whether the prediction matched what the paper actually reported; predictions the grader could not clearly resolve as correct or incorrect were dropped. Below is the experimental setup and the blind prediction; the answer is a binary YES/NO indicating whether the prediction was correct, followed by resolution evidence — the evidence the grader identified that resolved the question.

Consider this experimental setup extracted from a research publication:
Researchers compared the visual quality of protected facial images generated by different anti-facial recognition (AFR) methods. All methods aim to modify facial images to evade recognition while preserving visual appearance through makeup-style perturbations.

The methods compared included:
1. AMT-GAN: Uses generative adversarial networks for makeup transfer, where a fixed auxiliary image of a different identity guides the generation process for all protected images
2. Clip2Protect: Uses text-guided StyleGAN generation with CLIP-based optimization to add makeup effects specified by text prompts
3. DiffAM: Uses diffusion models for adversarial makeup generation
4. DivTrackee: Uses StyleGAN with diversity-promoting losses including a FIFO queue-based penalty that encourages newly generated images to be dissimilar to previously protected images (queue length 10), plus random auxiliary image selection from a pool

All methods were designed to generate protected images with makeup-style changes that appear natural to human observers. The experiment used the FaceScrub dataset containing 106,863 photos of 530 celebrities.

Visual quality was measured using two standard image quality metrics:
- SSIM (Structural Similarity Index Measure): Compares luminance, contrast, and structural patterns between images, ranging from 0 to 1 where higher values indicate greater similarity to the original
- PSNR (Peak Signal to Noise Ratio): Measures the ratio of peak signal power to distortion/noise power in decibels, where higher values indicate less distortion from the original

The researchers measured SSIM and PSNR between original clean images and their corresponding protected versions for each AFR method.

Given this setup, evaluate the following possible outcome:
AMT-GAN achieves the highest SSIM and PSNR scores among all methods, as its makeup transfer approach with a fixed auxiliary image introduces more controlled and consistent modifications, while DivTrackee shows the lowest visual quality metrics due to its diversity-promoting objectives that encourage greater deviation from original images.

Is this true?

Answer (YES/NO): YES